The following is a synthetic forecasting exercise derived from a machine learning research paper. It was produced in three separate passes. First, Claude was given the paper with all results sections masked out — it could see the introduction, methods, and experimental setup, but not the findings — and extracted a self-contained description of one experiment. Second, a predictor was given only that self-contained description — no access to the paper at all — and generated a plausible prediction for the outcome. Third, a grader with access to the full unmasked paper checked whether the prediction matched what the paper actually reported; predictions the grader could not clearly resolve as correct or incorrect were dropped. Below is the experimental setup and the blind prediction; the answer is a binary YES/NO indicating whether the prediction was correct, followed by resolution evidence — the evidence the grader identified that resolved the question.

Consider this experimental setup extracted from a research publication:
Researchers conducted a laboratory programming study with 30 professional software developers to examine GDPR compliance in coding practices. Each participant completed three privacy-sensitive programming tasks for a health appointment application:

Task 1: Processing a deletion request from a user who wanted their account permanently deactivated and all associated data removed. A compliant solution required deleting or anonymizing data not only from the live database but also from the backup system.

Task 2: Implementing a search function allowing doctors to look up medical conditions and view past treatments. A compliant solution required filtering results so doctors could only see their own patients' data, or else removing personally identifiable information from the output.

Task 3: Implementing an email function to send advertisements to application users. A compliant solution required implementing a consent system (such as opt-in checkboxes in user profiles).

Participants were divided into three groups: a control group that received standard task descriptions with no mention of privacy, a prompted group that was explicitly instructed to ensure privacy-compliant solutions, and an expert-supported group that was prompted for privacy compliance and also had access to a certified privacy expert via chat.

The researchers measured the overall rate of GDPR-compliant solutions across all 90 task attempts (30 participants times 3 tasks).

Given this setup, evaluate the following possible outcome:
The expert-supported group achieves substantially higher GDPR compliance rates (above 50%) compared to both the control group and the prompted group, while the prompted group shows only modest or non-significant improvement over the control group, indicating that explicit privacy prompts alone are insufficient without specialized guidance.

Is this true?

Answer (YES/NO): NO